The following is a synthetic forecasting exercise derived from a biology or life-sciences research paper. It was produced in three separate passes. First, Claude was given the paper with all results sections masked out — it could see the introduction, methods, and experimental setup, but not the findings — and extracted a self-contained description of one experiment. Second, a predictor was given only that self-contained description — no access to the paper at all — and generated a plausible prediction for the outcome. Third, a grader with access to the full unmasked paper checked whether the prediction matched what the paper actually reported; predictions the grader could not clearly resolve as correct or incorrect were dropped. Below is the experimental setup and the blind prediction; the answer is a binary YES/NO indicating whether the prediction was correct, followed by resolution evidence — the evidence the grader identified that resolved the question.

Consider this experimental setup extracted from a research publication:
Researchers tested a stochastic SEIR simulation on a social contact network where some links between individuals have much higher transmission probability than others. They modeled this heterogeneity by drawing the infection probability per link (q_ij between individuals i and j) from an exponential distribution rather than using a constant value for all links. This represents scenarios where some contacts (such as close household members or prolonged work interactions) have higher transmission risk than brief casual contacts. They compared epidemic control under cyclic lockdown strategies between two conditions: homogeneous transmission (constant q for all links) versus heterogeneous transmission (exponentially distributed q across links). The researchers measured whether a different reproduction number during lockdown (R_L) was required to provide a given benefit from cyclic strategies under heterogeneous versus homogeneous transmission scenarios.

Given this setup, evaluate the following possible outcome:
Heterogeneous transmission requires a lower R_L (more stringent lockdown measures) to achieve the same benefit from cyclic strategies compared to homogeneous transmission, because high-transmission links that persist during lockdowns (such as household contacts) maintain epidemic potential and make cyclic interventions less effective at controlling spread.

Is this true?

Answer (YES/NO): YES